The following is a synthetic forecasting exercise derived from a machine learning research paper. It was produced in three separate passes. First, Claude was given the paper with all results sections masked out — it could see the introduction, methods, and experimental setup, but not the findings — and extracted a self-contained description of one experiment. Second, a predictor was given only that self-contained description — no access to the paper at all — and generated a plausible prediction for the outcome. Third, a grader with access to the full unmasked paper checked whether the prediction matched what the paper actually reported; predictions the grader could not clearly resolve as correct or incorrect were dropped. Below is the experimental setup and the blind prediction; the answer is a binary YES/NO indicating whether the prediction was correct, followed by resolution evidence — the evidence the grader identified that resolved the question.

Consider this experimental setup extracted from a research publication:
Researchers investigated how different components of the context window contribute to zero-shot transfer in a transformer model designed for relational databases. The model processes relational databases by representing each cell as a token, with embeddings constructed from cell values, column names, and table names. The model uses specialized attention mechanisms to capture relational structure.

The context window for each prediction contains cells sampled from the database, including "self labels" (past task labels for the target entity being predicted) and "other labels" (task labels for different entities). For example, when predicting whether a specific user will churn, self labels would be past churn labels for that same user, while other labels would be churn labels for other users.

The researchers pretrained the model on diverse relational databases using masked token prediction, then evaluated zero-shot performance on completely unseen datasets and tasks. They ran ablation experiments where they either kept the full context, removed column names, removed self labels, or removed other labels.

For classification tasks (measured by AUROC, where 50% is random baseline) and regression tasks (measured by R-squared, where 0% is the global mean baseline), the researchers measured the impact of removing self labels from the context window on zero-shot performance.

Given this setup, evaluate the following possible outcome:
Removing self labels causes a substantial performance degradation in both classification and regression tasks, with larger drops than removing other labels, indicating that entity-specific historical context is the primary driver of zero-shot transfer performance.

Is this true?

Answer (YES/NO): YES